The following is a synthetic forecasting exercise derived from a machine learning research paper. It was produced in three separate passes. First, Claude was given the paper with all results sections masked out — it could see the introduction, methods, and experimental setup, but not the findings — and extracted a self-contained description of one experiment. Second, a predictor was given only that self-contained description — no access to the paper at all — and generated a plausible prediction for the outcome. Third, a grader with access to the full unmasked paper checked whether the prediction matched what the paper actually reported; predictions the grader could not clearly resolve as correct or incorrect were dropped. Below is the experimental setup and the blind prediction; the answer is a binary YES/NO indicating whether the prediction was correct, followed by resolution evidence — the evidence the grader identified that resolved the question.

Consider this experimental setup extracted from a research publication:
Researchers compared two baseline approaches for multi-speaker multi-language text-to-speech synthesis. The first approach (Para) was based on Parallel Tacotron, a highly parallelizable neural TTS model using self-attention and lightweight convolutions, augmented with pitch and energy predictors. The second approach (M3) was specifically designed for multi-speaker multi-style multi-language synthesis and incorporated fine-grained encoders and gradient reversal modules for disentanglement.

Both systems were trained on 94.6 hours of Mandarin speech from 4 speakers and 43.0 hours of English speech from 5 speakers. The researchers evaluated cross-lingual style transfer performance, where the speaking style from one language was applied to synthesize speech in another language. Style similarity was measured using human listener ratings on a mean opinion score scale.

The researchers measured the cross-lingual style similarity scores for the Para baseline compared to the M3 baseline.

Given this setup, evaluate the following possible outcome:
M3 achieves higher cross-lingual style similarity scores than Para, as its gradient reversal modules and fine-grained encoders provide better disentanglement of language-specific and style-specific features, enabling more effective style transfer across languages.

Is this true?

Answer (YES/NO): YES